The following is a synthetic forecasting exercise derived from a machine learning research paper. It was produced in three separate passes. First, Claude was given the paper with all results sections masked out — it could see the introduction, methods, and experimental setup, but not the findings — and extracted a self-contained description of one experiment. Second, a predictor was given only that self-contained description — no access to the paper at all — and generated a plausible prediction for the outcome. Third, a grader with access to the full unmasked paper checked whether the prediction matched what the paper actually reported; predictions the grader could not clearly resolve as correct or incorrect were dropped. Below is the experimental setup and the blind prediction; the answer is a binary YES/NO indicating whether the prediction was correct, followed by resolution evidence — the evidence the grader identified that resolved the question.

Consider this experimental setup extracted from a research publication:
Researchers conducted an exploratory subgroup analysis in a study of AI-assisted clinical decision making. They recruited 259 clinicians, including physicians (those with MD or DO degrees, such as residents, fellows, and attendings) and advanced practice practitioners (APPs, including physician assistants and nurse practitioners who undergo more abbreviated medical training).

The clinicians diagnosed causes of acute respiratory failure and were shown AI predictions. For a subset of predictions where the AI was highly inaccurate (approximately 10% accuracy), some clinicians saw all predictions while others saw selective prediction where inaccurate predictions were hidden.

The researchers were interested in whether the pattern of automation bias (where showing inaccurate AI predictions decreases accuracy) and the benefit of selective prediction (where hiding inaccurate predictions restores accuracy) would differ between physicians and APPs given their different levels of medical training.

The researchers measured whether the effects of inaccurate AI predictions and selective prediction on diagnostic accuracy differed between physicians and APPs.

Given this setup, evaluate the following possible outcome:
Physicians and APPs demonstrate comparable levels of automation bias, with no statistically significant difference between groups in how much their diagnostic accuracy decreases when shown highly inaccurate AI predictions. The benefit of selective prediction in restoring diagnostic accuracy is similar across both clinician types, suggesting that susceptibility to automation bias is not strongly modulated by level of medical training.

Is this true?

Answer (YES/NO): NO